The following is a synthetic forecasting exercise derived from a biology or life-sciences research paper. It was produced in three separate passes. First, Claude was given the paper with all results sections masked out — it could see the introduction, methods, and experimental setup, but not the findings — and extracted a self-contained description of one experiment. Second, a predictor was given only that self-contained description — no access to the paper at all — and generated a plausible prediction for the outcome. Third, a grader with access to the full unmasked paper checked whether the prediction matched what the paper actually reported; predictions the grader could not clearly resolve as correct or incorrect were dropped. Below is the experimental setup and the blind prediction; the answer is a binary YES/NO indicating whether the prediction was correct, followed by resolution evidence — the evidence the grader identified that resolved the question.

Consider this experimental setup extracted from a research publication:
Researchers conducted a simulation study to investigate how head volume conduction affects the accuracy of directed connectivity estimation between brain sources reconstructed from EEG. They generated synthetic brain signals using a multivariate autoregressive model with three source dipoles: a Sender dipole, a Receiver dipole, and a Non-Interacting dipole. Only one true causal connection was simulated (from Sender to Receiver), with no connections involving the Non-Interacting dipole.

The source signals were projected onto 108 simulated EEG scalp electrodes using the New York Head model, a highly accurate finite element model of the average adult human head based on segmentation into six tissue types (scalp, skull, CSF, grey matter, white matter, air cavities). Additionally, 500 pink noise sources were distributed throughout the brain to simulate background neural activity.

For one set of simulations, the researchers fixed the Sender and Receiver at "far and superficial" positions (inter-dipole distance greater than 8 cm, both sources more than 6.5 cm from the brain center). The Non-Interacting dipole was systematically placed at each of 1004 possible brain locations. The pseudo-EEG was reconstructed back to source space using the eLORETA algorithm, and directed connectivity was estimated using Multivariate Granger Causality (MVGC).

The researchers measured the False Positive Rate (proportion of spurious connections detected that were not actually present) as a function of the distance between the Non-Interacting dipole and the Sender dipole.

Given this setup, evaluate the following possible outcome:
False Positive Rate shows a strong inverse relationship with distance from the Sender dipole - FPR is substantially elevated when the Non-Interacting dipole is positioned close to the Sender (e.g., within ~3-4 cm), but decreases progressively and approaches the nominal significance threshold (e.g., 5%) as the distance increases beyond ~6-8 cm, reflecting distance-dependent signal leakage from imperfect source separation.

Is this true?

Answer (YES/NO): NO